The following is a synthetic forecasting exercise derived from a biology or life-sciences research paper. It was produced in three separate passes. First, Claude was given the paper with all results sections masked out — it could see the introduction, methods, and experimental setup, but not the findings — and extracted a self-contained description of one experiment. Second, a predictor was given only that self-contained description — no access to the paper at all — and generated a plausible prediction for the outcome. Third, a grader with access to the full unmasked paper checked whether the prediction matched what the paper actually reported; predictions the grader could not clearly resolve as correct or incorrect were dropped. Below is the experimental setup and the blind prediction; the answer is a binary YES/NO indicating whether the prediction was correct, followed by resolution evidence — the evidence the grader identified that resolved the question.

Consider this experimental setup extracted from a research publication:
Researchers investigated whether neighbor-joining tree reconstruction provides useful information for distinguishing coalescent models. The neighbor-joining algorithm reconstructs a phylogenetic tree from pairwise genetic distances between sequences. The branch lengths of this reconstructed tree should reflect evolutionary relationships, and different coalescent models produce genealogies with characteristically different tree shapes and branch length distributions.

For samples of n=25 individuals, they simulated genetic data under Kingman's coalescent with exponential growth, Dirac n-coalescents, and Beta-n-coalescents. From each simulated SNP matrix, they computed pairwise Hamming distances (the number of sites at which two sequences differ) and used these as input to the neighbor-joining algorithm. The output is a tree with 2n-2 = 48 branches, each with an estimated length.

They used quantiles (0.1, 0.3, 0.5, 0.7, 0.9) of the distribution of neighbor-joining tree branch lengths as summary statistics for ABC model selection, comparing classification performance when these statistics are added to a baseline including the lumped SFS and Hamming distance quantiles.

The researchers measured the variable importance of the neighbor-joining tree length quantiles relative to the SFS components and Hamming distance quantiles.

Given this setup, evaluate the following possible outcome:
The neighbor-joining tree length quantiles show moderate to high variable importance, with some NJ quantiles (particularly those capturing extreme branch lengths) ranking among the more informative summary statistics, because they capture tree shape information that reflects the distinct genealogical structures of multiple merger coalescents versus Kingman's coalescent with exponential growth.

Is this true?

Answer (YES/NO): NO